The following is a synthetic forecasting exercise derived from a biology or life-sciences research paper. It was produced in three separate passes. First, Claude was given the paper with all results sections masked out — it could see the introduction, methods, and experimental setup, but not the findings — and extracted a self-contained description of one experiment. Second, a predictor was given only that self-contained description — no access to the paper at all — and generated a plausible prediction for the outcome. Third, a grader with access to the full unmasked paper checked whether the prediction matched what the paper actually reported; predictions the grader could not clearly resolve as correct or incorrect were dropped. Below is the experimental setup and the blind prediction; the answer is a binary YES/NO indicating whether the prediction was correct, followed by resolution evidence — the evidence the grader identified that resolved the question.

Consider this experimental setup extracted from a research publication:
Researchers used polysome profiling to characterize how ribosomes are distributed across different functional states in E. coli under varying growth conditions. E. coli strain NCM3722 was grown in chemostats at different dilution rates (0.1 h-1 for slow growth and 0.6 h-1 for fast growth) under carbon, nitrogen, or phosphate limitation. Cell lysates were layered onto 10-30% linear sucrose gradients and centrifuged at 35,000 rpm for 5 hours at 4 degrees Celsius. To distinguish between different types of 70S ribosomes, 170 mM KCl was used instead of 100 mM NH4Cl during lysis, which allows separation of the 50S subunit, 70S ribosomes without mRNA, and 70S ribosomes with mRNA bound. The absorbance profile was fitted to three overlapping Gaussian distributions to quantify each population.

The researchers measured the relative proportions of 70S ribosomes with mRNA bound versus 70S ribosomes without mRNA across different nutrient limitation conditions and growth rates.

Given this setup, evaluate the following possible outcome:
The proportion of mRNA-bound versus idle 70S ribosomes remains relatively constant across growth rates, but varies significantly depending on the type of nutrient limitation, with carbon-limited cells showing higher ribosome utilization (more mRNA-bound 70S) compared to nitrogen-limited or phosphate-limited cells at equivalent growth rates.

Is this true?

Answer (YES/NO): NO